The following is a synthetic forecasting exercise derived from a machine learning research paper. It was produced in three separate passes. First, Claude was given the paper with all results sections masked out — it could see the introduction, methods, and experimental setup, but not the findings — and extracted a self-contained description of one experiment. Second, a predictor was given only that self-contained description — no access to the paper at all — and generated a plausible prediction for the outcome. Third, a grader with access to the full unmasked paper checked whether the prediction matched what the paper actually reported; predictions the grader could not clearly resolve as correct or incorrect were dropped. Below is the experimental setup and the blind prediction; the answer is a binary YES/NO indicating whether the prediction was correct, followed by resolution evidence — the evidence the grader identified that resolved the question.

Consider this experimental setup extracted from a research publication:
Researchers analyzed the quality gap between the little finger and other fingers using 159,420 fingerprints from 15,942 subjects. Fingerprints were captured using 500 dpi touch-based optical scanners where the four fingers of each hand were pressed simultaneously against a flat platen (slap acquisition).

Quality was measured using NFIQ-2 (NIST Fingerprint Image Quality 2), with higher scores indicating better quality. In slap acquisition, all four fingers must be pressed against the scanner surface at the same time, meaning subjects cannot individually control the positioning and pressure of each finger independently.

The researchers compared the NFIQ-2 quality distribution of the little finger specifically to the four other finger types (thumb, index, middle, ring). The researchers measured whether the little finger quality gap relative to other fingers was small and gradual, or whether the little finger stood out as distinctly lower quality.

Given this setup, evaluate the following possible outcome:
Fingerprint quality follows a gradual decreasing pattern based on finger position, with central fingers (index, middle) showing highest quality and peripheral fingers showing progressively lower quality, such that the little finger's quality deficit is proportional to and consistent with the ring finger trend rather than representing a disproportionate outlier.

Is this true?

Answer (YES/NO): NO